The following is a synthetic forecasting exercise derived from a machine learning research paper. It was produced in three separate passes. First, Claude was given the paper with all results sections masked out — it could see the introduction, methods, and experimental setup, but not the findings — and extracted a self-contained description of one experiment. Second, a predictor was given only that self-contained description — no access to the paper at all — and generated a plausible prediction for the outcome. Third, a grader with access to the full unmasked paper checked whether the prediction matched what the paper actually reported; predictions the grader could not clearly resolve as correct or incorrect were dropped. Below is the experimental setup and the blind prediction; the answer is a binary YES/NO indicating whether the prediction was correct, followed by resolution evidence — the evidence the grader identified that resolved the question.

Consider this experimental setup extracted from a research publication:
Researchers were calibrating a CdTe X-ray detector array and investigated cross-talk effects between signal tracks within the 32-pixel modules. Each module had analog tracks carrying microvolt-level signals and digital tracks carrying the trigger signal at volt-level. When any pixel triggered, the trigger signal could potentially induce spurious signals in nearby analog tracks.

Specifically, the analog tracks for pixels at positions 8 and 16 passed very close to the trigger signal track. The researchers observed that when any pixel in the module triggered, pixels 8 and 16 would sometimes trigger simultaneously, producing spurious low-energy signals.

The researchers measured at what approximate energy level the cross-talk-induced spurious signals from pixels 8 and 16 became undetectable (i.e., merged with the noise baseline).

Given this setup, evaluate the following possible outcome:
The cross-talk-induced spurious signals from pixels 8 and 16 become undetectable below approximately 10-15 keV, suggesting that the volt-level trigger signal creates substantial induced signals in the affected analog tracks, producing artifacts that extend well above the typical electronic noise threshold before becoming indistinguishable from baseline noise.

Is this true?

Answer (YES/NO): NO